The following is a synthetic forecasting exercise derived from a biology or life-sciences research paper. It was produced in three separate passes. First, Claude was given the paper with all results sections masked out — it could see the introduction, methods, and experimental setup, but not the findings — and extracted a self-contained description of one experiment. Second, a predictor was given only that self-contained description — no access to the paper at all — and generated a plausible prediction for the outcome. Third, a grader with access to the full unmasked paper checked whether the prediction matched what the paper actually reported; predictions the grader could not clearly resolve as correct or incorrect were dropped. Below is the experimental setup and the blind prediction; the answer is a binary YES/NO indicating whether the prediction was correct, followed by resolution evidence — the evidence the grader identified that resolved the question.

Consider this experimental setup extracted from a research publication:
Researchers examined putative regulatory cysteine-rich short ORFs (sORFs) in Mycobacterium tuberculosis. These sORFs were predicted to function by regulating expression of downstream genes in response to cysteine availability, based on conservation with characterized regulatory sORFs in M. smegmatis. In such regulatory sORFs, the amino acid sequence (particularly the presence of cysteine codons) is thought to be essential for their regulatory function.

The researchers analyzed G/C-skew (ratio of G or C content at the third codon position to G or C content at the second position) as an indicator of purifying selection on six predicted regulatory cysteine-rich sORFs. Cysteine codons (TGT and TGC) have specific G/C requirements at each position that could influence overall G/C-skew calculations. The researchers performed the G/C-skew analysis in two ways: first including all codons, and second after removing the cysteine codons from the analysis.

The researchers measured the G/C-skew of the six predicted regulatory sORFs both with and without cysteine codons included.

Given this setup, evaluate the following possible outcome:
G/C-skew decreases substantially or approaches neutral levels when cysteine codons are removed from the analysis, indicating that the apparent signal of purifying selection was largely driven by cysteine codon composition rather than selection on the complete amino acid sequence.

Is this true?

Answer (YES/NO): NO